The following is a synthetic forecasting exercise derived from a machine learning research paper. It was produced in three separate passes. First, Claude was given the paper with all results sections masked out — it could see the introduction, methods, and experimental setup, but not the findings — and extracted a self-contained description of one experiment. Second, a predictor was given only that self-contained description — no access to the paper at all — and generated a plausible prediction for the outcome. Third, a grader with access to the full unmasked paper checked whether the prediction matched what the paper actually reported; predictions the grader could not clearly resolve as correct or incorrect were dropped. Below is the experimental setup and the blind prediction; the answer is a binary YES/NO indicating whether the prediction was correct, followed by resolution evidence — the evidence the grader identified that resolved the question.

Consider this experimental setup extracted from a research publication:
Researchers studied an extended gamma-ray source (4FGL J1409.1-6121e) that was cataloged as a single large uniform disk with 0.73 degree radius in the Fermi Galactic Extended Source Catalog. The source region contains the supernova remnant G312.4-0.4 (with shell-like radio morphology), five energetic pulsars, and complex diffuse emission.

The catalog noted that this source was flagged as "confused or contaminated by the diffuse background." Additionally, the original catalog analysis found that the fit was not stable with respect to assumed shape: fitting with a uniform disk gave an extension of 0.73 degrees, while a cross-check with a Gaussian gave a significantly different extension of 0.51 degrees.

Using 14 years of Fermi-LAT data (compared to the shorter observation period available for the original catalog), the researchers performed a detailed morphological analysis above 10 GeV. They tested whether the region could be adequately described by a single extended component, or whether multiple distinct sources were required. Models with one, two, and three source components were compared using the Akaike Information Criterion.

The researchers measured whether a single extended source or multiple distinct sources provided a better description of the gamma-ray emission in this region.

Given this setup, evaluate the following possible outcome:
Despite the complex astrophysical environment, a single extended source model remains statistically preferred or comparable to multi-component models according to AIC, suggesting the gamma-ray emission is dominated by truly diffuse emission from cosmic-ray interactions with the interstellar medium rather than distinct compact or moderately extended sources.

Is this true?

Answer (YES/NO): NO